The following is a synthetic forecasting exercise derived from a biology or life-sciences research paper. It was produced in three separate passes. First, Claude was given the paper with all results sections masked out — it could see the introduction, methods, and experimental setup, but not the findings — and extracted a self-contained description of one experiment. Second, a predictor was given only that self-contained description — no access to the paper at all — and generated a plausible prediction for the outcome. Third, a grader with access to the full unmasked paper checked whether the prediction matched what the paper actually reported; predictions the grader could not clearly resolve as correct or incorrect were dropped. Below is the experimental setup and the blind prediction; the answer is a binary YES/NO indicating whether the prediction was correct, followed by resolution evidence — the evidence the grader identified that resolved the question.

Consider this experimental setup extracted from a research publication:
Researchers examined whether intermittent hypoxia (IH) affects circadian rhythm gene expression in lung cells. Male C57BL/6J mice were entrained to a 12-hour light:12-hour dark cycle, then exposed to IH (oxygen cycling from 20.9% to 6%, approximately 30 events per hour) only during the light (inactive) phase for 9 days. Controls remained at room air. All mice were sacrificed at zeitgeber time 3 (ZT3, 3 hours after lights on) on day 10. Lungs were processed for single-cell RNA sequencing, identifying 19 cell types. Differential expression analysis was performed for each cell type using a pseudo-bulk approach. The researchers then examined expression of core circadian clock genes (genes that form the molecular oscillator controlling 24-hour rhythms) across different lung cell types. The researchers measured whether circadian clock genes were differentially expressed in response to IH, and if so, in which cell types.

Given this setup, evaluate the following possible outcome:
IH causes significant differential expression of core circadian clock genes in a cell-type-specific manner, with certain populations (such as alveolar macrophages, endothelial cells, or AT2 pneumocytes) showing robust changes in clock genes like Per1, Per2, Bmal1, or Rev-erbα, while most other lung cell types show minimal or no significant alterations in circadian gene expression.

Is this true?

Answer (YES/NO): NO